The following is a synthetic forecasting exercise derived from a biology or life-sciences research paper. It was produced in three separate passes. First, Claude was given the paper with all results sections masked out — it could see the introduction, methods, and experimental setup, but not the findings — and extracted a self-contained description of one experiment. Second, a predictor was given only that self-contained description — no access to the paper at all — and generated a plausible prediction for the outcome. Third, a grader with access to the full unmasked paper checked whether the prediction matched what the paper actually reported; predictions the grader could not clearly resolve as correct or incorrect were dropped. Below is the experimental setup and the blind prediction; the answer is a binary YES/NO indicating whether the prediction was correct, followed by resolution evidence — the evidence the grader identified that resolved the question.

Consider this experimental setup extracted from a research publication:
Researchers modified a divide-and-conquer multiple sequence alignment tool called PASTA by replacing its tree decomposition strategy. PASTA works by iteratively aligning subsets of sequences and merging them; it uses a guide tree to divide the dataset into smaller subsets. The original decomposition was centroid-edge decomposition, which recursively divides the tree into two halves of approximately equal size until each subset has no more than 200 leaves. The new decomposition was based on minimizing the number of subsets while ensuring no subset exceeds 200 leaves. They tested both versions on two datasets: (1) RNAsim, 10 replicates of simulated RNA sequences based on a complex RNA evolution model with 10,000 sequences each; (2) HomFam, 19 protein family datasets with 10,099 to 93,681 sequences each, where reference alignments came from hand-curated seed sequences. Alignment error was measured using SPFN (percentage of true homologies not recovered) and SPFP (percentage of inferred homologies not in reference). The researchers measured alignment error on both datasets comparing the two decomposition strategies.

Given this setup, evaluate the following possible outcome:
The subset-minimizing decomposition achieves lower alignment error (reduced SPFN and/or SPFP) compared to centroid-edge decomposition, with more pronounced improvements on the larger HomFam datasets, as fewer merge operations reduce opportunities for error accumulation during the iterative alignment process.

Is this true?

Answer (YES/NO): NO